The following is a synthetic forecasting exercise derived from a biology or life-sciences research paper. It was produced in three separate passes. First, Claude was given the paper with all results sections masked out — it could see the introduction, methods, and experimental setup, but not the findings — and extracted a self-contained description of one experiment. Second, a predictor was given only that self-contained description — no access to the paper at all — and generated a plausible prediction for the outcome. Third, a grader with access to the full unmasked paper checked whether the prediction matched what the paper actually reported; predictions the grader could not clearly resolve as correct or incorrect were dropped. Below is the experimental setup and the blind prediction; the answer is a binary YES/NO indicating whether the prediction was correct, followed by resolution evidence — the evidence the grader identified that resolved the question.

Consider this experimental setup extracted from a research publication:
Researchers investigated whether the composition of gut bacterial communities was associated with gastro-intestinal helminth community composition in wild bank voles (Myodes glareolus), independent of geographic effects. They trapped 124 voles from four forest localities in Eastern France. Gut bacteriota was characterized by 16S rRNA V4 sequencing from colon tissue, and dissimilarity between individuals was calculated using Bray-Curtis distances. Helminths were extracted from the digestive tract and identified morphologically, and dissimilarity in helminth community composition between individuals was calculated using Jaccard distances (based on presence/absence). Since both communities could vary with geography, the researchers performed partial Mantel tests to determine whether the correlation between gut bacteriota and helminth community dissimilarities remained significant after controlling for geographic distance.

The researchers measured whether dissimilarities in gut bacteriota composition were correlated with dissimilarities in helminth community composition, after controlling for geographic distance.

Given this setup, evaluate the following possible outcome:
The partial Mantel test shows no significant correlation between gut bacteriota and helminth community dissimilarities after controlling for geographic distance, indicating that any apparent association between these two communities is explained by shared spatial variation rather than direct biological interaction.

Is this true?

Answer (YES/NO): NO